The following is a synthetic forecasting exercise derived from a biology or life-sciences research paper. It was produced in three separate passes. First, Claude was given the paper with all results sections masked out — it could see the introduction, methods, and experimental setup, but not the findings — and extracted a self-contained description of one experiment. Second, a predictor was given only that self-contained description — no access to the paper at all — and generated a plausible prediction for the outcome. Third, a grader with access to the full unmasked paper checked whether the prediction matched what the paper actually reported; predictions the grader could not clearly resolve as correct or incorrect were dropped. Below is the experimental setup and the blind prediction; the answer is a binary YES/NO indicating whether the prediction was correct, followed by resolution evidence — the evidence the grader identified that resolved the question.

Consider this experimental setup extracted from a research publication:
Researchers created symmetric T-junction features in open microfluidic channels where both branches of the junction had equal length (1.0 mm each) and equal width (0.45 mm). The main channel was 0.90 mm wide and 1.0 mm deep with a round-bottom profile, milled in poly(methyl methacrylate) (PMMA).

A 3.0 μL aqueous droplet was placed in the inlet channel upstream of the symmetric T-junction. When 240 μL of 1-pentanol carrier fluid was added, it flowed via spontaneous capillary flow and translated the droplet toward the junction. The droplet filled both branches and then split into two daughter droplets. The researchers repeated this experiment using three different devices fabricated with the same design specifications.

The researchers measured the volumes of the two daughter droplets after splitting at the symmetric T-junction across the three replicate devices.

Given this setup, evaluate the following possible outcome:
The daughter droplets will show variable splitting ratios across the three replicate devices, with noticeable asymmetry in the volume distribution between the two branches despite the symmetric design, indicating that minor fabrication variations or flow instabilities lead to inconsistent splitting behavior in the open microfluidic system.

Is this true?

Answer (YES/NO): NO